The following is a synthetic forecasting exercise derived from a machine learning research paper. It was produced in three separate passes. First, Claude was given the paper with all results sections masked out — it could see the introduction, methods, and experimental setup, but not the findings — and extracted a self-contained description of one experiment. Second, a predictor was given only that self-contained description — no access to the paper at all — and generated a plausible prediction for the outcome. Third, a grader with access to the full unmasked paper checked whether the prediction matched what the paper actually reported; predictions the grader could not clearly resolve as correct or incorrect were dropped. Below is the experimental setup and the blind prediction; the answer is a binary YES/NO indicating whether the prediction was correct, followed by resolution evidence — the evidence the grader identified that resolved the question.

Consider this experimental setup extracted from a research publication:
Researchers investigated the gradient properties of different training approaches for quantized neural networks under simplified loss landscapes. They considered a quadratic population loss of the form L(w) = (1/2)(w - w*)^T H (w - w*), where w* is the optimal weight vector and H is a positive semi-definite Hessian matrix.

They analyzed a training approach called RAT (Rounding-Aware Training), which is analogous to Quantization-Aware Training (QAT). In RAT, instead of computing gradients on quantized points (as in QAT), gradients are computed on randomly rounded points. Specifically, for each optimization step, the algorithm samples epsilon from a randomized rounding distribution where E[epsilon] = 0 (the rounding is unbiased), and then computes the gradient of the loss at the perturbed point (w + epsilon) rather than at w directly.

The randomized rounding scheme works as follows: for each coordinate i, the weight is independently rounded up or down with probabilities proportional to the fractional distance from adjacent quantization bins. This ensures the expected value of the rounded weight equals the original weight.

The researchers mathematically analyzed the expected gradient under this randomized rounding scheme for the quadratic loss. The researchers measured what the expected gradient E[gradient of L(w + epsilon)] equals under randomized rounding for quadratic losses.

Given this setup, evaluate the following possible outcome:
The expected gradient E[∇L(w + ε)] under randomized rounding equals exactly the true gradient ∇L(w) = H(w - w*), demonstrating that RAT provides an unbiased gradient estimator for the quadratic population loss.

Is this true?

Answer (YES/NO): YES